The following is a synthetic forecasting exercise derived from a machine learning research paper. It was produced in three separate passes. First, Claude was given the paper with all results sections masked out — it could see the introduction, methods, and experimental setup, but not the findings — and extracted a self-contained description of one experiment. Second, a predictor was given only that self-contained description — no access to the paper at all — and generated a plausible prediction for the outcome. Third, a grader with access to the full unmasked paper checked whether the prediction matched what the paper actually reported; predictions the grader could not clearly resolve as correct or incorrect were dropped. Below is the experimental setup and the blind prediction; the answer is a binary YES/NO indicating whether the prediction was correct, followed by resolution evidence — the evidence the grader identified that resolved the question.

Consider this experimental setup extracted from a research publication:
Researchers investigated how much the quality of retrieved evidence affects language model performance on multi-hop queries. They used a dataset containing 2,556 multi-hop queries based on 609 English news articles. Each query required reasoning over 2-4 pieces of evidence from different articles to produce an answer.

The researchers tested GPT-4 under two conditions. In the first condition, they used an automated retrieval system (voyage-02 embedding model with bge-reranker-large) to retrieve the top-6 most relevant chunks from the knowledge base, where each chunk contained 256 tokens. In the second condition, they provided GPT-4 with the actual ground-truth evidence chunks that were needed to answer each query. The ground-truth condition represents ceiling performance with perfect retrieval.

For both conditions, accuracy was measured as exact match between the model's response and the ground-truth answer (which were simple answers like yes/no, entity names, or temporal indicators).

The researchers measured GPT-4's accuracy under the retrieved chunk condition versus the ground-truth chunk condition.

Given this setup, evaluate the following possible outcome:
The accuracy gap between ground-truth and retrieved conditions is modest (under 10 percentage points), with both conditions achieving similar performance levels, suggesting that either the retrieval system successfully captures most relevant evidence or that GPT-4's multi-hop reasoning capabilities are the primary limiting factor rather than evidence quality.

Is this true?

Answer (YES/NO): NO